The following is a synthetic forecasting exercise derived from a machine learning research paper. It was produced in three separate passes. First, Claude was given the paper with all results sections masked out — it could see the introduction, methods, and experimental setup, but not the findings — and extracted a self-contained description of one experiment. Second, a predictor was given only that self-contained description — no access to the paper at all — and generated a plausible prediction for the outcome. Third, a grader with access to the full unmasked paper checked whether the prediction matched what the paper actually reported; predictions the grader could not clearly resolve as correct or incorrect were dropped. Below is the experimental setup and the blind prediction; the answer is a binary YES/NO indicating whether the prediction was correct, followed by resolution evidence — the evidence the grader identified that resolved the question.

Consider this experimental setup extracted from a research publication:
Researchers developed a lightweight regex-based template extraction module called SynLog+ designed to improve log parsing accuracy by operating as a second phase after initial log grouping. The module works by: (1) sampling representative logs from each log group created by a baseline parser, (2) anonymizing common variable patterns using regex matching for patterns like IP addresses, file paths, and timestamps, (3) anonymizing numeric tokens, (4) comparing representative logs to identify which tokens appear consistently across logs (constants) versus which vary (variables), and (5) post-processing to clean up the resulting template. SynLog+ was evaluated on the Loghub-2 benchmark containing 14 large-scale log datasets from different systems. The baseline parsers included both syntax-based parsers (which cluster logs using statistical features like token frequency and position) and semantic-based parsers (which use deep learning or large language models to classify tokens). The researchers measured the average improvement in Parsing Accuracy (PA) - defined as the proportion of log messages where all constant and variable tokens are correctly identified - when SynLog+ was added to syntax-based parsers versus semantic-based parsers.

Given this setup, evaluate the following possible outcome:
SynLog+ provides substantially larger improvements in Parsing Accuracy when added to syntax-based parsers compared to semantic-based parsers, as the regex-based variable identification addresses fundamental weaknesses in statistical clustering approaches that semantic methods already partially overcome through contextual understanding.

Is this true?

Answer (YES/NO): YES